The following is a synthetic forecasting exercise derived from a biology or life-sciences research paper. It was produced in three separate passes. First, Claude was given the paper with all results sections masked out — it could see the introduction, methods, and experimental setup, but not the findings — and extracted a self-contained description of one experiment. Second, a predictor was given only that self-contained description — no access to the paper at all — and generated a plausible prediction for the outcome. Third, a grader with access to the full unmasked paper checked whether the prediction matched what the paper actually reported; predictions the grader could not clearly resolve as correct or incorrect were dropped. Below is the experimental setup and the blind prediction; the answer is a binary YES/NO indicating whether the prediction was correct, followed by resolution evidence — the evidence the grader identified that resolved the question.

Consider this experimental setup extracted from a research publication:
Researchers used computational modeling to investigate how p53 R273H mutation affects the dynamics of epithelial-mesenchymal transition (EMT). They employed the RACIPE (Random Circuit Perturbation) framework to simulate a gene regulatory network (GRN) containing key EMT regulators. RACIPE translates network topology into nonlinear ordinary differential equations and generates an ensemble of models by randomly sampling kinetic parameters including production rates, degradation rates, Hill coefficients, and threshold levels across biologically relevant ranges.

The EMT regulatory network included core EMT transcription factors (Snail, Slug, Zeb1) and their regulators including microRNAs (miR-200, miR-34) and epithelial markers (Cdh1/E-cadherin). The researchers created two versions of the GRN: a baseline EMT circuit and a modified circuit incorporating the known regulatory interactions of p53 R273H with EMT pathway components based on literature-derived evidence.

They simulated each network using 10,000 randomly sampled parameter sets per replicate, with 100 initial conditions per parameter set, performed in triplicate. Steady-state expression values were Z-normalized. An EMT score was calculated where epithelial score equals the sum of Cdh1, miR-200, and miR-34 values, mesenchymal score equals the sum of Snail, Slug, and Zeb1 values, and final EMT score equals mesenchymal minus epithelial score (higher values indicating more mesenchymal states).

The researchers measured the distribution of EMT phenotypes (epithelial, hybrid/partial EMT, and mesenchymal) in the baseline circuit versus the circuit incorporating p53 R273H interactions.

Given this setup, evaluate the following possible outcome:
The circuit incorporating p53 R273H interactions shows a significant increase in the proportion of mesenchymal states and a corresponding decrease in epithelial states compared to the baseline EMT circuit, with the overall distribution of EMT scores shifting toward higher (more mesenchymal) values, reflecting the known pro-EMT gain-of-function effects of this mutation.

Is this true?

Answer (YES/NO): YES